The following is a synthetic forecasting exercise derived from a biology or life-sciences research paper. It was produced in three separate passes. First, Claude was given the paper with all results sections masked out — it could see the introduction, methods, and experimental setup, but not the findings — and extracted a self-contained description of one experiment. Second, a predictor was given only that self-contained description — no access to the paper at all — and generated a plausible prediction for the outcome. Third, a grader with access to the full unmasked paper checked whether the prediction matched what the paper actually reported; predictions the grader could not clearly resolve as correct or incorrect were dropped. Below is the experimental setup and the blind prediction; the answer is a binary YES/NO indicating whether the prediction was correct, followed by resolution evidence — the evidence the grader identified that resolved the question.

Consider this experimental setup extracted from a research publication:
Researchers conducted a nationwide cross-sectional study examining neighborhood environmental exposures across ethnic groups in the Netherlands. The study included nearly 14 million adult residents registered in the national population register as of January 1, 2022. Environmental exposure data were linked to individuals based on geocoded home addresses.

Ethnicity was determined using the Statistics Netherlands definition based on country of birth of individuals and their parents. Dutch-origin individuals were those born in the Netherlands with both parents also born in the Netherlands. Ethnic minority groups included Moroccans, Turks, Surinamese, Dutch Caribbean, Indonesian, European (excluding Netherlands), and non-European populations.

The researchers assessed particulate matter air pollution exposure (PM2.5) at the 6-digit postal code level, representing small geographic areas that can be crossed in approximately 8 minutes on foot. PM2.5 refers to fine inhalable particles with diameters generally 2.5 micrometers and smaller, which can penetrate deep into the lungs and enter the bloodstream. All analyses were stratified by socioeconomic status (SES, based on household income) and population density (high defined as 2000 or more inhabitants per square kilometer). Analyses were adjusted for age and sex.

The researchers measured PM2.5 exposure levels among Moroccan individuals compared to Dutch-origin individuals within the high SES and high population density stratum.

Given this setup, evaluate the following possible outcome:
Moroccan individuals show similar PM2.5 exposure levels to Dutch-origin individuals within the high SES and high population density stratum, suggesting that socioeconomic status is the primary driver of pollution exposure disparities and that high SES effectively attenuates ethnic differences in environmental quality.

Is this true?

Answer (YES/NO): NO